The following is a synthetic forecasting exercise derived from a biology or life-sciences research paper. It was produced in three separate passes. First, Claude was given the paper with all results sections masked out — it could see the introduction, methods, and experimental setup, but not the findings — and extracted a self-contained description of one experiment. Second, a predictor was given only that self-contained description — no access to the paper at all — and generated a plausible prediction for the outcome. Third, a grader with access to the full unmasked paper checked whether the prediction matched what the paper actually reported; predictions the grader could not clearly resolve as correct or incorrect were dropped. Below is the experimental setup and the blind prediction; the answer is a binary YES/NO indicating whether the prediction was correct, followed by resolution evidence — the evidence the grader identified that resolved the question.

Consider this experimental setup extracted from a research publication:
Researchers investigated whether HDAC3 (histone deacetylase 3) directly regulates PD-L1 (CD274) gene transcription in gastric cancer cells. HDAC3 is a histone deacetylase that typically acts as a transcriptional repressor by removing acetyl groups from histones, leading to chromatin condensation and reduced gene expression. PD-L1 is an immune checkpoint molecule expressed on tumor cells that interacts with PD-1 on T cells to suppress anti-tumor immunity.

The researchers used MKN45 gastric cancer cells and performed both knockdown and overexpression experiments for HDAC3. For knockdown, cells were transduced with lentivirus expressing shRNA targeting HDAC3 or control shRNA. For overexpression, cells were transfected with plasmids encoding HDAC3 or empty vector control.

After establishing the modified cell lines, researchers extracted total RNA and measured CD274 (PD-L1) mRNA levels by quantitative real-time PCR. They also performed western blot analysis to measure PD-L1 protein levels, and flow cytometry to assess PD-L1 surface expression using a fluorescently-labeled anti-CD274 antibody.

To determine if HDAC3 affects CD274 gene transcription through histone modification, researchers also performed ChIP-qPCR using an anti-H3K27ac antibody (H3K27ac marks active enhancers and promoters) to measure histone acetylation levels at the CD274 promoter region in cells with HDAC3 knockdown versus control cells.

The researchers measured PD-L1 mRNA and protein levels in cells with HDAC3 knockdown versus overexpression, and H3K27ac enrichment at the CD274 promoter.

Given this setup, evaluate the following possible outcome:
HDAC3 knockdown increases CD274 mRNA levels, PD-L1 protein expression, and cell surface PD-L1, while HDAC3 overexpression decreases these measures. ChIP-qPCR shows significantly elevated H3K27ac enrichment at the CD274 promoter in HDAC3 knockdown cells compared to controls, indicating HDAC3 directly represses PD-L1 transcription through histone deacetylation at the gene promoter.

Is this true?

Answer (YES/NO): YES